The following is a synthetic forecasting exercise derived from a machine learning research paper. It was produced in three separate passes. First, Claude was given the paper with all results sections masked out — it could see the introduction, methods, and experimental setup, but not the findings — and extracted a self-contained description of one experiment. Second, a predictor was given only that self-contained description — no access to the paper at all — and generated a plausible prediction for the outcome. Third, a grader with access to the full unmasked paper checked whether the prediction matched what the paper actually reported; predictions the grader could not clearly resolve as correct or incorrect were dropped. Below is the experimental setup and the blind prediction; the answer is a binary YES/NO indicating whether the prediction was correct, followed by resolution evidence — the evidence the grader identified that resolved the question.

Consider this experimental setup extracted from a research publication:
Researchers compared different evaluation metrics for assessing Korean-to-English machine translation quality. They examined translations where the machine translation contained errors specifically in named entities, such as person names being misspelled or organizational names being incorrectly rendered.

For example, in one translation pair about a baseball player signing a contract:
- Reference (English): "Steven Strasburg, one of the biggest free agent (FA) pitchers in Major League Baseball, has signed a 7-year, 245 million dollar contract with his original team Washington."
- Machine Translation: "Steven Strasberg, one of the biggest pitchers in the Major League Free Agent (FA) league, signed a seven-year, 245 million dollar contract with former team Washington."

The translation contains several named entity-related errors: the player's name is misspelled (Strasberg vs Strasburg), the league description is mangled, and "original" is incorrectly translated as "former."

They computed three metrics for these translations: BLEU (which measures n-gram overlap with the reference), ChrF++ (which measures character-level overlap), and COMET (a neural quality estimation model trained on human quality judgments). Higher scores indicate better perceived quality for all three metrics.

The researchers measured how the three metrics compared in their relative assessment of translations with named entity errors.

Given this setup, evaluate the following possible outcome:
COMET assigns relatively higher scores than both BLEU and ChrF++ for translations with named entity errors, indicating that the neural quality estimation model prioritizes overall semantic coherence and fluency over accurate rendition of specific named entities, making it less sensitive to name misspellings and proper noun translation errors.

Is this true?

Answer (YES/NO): YES